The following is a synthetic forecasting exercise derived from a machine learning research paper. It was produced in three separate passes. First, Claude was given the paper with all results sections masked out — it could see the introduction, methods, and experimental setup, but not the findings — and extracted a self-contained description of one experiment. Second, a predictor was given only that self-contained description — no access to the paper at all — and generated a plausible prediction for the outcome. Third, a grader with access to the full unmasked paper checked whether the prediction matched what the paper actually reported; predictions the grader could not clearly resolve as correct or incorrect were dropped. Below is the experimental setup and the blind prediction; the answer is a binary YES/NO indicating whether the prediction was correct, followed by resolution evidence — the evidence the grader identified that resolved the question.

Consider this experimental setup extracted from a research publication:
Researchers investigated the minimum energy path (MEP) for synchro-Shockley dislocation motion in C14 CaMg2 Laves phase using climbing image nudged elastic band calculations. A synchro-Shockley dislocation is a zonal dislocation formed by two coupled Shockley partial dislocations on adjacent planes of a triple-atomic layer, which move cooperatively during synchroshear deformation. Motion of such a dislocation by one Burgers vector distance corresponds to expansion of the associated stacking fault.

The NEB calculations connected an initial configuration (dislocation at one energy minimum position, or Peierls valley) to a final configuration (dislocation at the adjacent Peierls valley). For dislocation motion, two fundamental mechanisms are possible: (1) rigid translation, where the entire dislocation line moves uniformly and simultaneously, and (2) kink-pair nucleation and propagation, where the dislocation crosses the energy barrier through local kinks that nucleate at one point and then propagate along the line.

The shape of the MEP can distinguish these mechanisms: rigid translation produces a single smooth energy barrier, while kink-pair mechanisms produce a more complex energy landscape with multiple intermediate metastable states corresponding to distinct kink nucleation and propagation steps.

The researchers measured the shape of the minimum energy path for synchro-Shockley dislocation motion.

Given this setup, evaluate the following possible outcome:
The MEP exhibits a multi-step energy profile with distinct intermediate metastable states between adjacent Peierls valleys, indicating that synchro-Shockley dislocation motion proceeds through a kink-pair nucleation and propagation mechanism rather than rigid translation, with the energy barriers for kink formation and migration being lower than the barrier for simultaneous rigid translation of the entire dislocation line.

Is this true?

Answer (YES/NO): YES